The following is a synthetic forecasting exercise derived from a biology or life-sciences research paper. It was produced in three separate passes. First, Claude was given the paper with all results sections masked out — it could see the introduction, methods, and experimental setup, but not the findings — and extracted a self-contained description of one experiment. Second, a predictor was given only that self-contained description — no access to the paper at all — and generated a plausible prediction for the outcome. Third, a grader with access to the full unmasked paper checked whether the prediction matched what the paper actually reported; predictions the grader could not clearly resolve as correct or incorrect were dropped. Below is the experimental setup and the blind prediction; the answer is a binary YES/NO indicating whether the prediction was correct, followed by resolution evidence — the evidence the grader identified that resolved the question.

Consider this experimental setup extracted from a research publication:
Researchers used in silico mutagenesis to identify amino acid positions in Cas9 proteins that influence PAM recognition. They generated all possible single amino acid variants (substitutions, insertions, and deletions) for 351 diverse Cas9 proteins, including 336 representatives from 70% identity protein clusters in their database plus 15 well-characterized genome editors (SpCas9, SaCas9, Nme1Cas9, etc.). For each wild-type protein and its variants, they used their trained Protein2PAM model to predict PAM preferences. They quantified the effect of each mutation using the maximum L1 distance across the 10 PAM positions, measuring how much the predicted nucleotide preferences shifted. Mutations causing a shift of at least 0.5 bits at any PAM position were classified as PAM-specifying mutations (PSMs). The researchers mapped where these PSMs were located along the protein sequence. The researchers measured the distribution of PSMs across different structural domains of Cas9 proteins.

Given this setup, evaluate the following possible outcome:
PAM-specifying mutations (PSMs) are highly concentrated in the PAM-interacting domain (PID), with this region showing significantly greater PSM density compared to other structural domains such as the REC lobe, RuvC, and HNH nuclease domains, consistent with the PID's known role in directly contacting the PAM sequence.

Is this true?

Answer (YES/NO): YES